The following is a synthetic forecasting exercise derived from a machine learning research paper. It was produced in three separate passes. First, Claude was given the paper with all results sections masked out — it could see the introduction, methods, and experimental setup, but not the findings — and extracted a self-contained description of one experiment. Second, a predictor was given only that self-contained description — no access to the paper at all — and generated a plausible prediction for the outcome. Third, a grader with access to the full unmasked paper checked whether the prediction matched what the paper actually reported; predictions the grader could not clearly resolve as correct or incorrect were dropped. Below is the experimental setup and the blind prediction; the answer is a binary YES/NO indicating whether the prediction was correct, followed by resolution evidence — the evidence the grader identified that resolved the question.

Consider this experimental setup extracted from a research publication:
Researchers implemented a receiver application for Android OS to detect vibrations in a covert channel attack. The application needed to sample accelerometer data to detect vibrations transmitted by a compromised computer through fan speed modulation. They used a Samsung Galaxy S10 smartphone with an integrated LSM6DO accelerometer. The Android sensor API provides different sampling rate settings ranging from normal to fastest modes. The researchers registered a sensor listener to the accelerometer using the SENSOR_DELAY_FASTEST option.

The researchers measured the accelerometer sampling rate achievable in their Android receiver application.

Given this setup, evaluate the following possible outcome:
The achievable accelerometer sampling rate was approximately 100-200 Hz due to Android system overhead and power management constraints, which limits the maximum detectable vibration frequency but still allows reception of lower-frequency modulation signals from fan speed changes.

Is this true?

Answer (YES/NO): NO